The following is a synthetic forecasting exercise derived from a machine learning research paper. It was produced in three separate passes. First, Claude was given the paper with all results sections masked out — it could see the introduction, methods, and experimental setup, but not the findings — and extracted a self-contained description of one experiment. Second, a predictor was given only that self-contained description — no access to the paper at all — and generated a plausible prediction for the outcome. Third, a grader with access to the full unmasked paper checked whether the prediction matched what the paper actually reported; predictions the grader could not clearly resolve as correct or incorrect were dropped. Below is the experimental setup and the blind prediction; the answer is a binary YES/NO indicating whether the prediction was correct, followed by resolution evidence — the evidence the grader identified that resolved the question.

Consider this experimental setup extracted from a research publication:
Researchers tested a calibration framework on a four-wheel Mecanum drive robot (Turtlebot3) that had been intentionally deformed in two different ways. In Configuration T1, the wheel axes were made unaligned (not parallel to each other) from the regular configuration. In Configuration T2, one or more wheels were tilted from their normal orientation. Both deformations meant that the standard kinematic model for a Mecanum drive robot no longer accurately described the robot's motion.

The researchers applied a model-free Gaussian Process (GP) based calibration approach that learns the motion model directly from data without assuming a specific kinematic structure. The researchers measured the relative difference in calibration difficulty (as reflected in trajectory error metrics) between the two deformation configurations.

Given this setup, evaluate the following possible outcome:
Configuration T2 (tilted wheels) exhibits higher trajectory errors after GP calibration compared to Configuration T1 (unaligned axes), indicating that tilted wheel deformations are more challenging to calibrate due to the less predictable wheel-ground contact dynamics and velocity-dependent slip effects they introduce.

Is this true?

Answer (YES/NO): NO